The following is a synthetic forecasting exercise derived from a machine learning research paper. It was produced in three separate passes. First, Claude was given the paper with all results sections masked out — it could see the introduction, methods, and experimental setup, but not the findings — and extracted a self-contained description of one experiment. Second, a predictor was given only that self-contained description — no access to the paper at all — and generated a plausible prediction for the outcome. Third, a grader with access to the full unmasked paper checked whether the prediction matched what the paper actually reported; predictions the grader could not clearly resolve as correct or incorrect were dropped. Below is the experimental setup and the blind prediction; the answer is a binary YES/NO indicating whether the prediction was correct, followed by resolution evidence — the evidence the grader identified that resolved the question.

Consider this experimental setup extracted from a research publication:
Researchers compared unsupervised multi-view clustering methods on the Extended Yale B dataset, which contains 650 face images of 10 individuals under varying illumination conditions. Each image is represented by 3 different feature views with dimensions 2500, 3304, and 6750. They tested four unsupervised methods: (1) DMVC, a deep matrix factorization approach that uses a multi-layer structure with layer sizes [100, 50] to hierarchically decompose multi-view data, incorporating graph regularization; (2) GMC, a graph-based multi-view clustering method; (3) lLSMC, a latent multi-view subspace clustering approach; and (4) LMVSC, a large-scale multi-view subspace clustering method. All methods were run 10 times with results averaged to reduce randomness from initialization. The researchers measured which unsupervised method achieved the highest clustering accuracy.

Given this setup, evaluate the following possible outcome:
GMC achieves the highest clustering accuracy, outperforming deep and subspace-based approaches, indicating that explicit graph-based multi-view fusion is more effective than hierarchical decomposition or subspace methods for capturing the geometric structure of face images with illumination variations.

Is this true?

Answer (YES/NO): NO